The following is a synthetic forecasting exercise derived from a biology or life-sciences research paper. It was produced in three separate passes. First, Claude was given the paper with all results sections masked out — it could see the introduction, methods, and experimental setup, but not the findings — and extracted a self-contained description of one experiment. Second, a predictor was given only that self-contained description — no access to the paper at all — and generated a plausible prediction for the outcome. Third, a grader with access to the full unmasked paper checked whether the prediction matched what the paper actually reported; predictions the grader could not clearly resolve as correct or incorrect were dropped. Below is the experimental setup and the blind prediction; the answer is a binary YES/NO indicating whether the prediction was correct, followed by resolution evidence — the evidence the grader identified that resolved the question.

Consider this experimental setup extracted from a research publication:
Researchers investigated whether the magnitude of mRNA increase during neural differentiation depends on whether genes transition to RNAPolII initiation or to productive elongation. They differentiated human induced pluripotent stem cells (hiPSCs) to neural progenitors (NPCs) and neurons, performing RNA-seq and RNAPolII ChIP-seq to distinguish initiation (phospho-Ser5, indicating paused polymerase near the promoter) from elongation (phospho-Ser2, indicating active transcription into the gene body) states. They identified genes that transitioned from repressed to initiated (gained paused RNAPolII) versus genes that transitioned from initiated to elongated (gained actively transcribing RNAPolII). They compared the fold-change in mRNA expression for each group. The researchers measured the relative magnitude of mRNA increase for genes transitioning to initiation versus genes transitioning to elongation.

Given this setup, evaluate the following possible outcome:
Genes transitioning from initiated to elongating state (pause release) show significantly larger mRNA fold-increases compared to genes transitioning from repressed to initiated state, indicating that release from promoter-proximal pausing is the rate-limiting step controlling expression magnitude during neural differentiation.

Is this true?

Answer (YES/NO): YES